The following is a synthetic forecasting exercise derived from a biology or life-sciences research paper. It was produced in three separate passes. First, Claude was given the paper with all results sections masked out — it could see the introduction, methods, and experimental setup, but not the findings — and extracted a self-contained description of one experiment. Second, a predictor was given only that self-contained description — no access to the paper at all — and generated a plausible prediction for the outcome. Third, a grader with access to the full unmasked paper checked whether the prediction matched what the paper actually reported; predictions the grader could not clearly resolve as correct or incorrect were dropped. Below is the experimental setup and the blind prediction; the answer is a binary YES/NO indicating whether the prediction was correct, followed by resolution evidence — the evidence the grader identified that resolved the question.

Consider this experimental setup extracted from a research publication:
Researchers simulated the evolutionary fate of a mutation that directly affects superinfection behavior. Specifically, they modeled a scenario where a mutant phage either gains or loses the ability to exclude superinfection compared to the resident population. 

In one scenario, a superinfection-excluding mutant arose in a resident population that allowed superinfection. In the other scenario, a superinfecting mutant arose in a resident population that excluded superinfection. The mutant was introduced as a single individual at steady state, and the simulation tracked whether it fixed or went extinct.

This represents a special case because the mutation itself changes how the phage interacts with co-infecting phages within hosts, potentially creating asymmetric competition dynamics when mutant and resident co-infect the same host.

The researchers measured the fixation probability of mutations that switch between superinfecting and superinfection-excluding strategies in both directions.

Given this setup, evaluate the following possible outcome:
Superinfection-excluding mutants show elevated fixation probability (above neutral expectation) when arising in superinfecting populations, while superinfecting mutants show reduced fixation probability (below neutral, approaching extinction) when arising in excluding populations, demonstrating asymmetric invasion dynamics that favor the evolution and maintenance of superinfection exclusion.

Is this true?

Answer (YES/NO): YES